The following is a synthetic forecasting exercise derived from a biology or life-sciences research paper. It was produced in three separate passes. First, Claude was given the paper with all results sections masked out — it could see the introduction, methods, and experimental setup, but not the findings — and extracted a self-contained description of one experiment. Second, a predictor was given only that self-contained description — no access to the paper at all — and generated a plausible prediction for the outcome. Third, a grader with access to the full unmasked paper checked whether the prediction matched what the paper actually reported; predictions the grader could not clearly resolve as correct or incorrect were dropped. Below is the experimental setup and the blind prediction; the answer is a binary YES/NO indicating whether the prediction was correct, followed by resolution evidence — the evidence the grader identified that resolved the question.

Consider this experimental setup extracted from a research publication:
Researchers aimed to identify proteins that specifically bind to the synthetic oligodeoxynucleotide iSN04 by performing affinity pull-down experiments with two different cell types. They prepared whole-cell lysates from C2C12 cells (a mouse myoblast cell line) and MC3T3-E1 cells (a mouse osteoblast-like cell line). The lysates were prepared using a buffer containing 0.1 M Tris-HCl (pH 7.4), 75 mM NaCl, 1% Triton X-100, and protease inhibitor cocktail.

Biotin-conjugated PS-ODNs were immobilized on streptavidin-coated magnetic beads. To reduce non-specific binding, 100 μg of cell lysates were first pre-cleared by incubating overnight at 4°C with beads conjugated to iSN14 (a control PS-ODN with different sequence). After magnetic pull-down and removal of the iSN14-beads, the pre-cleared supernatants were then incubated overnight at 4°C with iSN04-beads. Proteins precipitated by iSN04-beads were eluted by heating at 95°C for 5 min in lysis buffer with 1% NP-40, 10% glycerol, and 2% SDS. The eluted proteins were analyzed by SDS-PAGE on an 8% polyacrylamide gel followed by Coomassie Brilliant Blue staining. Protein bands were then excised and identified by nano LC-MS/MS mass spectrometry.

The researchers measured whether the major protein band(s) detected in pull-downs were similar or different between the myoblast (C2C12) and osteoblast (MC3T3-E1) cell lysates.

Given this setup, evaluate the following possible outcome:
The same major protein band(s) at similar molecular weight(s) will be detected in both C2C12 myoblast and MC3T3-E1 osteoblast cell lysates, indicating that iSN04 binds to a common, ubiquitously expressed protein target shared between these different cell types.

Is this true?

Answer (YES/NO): NO